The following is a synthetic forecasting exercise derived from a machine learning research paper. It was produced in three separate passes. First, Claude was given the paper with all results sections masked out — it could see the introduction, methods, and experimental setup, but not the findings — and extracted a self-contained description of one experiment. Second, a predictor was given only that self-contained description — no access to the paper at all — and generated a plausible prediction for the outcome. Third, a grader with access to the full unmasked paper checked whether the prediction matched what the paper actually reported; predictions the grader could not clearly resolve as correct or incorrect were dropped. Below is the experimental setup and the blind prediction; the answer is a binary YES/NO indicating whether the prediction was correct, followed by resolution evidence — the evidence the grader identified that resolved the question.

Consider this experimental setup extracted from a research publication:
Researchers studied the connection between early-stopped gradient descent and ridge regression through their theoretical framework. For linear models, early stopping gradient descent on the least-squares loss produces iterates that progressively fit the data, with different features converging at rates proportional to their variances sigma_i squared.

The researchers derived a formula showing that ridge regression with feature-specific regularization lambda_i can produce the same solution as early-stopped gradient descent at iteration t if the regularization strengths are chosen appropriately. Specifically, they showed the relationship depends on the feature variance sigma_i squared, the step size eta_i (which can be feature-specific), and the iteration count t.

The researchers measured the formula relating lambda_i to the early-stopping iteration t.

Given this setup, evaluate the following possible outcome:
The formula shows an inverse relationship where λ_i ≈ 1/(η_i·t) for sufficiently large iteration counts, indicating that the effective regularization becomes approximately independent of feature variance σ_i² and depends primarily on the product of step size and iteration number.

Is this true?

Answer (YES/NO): NO